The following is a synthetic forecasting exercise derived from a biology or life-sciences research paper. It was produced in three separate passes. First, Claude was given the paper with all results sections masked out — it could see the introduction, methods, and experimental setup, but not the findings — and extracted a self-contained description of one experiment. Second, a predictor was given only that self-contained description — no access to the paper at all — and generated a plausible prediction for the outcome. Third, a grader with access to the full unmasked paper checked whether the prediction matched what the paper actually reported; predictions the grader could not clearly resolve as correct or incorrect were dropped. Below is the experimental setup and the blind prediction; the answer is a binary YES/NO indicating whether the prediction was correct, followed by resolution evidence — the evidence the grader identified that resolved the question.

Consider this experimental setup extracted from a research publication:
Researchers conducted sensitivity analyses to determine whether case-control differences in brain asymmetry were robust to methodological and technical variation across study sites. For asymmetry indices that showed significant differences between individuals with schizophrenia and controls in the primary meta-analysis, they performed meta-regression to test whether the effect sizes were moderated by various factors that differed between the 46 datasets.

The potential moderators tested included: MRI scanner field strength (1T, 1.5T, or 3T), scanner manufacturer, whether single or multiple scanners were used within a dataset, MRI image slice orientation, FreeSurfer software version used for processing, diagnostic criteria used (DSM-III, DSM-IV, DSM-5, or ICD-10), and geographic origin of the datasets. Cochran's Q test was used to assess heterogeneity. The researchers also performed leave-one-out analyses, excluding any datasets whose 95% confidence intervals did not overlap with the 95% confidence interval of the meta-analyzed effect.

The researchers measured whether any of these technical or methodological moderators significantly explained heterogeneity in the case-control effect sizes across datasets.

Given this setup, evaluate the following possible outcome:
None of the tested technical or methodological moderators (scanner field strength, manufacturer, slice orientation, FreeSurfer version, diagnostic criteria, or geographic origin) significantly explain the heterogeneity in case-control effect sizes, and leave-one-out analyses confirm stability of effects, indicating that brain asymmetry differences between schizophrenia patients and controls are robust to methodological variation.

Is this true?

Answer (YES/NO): YES